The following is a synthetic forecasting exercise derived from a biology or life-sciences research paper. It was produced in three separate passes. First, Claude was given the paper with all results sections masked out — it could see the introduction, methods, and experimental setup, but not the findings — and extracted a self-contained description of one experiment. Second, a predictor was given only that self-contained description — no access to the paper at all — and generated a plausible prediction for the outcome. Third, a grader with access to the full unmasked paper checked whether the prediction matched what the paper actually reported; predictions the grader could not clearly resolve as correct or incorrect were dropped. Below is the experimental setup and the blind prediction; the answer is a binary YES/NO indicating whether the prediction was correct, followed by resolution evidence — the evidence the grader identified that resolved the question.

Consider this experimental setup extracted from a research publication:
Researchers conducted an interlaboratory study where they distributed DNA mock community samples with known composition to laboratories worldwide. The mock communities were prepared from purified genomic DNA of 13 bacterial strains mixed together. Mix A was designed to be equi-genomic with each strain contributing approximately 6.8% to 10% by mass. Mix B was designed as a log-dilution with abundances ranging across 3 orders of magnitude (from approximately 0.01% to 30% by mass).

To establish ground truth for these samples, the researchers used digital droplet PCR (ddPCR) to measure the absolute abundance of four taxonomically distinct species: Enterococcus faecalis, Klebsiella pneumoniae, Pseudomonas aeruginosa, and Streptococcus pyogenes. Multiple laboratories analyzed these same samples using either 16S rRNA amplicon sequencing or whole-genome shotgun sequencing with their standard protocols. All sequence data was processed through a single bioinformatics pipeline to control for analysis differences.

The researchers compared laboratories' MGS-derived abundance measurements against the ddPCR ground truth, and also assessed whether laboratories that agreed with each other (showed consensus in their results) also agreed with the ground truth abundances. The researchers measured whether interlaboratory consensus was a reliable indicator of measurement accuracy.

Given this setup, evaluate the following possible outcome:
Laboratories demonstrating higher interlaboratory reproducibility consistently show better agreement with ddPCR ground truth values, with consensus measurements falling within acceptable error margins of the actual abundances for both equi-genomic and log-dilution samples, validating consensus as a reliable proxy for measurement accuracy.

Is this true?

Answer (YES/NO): NO